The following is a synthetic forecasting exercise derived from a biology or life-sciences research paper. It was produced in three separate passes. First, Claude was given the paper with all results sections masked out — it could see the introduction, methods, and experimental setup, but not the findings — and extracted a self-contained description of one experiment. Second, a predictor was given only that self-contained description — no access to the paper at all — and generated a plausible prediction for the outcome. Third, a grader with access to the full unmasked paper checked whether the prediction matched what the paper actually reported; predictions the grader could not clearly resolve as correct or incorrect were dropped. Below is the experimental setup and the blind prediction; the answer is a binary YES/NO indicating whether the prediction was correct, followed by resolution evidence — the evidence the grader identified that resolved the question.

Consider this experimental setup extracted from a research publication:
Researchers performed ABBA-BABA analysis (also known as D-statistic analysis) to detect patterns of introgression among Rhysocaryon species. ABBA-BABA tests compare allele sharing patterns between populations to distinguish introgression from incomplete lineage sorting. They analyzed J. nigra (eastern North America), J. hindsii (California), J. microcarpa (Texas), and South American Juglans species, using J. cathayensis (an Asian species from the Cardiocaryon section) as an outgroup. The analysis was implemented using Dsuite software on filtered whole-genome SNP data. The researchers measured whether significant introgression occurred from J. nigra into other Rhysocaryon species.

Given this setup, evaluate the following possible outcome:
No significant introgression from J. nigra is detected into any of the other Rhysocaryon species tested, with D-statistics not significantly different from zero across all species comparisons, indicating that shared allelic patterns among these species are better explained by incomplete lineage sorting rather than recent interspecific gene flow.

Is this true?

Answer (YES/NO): NO